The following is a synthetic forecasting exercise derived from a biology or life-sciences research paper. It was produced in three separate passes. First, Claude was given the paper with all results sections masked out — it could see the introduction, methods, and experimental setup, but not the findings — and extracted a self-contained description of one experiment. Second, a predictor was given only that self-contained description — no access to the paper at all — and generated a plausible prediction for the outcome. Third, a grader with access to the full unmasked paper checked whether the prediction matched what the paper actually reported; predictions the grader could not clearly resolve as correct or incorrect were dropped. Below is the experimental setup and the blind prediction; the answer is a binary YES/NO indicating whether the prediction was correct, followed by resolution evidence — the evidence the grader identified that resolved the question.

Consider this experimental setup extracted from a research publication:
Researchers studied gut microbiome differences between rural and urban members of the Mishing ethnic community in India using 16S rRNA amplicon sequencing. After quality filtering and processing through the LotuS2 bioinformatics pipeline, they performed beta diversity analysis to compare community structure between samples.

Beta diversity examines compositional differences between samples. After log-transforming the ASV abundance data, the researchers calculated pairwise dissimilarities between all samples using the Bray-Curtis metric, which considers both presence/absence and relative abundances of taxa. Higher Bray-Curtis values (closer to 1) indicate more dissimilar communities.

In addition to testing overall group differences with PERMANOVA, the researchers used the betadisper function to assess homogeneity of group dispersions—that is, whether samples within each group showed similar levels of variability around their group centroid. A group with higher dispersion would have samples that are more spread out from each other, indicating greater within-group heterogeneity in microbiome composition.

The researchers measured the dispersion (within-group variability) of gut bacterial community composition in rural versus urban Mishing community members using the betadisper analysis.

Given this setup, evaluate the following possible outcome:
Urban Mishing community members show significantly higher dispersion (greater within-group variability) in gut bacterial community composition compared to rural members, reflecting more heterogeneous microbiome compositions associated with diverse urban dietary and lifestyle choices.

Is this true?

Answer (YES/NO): NO